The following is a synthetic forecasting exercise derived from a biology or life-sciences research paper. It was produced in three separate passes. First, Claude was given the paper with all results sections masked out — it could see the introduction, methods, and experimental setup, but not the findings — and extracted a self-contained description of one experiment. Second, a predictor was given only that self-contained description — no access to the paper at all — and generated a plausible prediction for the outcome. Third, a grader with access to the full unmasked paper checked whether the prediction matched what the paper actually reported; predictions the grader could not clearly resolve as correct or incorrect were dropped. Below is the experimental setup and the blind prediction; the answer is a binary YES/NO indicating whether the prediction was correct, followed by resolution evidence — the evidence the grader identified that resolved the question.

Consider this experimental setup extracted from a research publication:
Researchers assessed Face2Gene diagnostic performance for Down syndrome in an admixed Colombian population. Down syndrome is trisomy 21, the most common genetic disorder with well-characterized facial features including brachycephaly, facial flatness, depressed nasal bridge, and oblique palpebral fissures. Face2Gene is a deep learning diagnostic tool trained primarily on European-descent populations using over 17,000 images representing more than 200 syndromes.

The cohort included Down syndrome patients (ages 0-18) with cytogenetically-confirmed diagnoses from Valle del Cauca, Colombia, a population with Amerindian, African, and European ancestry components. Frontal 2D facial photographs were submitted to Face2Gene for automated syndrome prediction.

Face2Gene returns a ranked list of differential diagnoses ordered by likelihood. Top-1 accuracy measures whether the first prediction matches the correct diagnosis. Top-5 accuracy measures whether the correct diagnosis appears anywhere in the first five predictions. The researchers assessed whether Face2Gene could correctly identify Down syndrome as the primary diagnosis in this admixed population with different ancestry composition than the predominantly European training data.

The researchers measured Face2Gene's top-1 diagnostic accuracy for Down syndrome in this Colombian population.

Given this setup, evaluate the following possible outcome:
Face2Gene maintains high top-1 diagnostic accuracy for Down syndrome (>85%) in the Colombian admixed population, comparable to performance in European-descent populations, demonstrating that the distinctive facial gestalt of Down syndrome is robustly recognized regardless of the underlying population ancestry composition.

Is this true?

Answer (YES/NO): YES